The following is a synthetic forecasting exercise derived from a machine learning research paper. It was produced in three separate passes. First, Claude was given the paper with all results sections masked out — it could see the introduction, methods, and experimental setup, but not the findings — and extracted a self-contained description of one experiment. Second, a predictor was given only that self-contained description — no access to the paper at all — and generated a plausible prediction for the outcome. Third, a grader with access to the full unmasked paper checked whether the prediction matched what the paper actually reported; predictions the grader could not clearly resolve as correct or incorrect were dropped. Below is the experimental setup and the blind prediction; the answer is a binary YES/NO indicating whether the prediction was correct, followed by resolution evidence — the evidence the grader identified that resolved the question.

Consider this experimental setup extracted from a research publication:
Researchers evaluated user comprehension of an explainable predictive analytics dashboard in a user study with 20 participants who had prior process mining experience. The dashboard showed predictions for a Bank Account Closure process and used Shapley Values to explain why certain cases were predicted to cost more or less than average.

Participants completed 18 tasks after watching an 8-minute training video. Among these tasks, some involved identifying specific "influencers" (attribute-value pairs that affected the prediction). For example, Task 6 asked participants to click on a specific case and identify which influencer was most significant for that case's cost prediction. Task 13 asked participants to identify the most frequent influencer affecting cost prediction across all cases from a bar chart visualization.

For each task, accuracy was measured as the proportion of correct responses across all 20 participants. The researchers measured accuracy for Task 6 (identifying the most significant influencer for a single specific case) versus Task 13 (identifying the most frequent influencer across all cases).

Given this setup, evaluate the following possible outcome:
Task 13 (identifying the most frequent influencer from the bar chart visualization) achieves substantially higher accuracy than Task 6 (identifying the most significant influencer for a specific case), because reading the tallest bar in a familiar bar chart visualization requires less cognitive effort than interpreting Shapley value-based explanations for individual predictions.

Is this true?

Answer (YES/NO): NO